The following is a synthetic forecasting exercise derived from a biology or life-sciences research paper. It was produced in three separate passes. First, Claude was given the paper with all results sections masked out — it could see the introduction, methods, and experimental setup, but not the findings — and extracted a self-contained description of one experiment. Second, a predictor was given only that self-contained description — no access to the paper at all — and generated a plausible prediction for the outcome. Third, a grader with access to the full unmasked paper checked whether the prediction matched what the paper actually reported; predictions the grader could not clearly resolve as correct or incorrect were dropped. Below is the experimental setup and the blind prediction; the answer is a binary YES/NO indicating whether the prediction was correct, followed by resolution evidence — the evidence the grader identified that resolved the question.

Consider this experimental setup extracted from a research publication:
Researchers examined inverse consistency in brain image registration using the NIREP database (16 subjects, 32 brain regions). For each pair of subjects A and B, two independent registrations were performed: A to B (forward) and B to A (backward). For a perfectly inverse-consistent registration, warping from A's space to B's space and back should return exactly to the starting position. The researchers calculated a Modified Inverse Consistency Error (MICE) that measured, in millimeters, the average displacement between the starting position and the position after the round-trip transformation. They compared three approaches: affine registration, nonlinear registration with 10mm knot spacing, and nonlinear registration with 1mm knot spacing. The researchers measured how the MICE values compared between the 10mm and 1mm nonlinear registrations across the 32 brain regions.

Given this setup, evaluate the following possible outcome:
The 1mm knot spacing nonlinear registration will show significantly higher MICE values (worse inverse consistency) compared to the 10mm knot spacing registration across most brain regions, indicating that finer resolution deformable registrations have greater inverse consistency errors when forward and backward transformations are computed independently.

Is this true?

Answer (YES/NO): NO